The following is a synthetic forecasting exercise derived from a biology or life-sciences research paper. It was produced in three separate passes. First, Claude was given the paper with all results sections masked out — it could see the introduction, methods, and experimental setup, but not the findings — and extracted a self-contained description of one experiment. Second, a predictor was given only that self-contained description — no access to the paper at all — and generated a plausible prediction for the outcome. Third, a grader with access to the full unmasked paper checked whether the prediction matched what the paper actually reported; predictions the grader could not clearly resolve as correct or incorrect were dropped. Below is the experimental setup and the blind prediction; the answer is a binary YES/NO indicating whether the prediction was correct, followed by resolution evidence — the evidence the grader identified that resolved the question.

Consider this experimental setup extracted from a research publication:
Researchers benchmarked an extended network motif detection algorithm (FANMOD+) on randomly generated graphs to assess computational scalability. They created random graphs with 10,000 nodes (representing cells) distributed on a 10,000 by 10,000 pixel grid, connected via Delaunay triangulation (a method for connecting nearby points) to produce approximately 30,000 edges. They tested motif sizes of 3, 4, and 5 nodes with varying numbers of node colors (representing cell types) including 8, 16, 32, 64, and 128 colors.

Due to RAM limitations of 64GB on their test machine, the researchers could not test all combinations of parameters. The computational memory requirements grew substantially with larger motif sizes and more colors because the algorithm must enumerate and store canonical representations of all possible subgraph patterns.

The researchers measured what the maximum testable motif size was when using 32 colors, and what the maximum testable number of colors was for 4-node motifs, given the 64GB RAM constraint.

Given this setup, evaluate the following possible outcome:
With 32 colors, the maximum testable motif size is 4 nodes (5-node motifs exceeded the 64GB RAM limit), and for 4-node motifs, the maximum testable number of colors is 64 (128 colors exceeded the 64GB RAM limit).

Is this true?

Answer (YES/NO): NO